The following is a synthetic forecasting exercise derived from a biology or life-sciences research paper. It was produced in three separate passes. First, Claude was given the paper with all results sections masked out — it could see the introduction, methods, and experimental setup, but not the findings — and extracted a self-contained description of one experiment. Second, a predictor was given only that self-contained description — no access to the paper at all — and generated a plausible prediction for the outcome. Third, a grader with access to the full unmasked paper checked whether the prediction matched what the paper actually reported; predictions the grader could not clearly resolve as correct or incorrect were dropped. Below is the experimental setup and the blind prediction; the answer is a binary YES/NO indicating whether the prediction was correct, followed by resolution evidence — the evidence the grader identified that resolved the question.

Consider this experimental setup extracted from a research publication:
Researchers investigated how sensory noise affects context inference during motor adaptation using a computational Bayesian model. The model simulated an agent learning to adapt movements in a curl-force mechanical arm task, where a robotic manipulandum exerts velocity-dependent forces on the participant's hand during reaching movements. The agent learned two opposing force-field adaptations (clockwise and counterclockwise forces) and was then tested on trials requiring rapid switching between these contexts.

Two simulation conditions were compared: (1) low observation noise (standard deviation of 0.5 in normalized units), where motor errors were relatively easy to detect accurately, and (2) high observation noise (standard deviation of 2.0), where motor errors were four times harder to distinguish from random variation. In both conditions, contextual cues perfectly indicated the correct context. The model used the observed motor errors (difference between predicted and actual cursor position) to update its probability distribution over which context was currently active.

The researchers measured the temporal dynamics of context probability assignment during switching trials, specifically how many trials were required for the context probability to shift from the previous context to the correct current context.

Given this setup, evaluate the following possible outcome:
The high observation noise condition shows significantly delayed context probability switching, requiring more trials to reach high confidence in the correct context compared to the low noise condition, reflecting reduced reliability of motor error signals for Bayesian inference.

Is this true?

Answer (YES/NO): NO